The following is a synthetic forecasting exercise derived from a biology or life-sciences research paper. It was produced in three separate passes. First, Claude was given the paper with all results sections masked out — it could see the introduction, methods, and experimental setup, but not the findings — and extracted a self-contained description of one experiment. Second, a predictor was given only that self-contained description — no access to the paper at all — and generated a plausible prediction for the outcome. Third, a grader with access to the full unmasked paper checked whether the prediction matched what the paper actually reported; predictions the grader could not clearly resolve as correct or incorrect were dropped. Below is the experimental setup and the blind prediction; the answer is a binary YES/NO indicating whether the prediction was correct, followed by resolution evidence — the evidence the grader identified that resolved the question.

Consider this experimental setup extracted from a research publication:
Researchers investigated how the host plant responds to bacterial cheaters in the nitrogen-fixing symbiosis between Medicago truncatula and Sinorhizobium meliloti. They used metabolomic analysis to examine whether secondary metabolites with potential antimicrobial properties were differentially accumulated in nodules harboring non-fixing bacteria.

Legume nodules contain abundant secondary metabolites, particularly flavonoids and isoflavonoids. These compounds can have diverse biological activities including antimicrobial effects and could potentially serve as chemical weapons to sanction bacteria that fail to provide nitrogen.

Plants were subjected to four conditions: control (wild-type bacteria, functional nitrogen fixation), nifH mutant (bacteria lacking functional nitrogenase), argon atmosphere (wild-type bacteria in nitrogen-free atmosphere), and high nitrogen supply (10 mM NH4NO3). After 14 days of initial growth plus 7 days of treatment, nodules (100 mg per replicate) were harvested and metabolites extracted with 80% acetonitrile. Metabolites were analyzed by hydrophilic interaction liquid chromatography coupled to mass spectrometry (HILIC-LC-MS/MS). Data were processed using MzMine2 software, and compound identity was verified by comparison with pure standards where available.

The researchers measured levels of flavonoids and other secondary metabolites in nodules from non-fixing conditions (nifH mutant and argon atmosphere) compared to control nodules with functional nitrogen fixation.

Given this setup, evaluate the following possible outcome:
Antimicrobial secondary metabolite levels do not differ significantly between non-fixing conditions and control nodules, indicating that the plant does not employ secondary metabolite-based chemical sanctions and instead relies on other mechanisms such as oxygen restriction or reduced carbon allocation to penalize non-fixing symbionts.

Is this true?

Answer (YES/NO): NO